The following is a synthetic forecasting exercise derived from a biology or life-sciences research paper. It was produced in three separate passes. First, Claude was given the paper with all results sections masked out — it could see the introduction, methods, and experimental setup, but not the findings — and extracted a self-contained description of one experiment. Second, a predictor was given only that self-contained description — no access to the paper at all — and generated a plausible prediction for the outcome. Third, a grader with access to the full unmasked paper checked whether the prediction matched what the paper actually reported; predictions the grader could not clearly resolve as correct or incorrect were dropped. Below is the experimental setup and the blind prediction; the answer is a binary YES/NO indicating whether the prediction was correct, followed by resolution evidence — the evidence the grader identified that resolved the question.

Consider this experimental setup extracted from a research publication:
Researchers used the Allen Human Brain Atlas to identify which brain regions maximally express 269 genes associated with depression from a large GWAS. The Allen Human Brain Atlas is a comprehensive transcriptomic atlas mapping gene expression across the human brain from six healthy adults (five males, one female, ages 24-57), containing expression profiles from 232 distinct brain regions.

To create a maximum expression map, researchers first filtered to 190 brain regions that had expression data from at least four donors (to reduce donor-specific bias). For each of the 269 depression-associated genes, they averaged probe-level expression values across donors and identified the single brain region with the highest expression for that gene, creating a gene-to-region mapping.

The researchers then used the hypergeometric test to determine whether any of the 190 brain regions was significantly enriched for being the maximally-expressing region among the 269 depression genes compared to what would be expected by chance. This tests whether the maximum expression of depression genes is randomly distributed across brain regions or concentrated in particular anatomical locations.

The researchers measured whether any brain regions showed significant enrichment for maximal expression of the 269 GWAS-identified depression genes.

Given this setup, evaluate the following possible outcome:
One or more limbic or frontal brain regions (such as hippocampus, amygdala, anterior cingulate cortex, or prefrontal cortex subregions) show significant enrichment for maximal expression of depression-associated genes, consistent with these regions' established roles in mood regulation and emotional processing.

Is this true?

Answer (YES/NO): NO